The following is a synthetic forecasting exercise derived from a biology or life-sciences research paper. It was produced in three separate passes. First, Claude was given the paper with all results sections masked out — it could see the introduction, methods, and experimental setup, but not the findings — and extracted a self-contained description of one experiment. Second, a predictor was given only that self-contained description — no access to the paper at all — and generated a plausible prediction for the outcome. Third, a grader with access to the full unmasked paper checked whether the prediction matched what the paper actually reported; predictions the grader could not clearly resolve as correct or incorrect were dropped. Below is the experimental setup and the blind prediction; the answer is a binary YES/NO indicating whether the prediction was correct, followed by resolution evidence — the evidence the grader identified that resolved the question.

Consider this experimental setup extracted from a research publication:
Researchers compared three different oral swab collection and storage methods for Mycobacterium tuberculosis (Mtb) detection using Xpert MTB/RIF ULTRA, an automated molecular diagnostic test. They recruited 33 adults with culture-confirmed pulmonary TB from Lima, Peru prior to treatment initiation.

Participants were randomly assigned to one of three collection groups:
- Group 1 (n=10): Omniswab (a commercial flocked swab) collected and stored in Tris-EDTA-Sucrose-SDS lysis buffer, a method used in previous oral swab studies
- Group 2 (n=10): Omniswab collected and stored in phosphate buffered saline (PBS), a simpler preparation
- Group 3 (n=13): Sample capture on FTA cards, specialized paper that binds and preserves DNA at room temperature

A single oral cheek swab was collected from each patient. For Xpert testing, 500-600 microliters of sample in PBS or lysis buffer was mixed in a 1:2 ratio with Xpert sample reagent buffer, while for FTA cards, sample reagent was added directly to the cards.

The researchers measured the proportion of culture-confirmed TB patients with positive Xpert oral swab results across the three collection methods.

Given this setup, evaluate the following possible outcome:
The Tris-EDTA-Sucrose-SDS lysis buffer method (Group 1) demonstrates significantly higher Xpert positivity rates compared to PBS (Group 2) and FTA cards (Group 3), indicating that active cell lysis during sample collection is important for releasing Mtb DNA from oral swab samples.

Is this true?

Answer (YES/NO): NO